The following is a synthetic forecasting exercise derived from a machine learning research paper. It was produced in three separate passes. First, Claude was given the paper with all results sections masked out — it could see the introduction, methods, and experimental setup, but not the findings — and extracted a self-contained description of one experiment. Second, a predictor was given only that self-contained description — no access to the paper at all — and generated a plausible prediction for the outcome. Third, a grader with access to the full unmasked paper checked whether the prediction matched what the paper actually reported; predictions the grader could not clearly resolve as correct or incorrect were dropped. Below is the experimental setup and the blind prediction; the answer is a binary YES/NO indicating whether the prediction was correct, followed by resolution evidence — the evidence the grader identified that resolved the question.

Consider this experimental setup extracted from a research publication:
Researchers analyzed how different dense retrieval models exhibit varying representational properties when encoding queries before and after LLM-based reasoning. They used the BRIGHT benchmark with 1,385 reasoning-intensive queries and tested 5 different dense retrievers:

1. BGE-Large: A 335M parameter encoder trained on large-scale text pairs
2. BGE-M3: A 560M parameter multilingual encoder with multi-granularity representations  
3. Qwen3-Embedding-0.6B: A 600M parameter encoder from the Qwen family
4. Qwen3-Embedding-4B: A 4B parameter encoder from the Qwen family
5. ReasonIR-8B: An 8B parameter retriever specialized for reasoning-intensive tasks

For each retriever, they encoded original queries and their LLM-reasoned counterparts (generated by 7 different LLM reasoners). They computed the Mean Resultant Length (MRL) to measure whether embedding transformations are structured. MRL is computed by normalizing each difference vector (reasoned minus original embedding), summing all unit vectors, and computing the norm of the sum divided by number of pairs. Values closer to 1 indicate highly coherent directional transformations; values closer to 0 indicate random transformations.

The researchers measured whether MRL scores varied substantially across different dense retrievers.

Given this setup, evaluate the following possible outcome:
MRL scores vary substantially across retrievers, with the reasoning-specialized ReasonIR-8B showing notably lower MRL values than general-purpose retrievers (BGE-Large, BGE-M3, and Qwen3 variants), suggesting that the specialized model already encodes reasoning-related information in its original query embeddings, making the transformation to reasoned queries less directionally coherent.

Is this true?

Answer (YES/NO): NO